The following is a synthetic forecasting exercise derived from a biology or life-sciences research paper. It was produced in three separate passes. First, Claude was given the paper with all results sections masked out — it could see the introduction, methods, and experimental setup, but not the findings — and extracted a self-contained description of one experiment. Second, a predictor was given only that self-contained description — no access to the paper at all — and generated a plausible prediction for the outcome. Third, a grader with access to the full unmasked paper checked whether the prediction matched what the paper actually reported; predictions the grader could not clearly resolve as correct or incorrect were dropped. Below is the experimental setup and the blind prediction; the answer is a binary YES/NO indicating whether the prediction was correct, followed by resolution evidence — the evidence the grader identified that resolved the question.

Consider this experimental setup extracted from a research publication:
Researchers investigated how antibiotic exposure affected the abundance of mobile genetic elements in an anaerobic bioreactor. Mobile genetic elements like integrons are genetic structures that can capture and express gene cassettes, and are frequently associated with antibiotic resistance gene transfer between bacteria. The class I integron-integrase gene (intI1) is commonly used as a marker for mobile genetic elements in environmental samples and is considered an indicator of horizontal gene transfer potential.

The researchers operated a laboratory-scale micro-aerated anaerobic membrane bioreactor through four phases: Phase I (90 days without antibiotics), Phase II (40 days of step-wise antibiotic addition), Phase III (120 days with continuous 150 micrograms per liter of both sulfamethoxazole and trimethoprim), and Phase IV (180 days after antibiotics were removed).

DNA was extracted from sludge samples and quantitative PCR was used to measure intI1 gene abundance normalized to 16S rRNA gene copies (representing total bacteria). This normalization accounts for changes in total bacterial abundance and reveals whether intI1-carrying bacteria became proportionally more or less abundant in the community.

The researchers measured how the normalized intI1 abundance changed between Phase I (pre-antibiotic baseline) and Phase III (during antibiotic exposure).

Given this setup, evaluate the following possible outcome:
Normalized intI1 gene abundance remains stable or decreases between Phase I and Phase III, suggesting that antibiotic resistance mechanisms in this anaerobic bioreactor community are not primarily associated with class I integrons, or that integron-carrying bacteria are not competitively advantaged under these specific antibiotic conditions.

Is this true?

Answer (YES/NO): NO